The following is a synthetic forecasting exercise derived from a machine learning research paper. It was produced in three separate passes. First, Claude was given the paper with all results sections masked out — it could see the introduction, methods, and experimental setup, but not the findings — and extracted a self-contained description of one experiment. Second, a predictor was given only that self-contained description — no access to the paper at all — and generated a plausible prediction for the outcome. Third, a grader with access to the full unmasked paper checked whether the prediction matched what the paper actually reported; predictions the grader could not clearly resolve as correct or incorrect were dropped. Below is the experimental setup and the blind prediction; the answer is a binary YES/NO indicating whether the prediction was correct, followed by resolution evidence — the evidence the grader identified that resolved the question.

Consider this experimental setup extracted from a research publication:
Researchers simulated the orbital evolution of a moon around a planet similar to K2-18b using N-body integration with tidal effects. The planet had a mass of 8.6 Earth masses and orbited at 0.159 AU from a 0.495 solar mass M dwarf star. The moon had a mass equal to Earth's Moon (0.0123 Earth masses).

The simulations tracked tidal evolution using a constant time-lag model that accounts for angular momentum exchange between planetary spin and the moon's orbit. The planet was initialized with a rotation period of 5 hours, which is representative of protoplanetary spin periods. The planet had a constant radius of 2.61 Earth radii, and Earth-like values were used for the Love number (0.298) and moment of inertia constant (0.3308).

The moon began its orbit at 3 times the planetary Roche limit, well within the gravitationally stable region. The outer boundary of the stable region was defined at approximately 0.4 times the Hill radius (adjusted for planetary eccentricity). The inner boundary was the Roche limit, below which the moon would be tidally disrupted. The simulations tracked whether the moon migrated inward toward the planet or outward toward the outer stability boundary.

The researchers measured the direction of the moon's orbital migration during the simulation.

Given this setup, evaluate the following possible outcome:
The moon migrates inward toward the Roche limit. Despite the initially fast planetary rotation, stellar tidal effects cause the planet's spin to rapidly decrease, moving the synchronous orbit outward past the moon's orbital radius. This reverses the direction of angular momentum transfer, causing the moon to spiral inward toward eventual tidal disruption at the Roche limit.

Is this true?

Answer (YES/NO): NO